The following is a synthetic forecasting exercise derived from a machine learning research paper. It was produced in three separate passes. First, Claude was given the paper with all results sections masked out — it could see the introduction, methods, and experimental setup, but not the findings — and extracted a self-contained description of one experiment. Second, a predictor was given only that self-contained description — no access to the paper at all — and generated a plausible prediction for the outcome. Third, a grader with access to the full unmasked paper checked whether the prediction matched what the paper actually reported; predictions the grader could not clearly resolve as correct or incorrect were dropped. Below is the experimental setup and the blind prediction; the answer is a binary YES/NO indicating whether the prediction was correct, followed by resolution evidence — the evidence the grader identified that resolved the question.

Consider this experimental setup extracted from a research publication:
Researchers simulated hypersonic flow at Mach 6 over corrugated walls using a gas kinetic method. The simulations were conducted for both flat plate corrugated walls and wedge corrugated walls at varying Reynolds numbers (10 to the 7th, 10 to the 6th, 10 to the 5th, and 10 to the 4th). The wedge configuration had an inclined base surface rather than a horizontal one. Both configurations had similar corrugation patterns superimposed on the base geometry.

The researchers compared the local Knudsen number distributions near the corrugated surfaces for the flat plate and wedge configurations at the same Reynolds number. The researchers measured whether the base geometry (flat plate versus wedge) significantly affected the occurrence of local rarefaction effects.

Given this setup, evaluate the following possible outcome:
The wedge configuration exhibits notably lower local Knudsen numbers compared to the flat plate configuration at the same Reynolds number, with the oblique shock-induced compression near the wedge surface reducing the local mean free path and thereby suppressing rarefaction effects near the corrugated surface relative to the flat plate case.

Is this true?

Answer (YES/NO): NO